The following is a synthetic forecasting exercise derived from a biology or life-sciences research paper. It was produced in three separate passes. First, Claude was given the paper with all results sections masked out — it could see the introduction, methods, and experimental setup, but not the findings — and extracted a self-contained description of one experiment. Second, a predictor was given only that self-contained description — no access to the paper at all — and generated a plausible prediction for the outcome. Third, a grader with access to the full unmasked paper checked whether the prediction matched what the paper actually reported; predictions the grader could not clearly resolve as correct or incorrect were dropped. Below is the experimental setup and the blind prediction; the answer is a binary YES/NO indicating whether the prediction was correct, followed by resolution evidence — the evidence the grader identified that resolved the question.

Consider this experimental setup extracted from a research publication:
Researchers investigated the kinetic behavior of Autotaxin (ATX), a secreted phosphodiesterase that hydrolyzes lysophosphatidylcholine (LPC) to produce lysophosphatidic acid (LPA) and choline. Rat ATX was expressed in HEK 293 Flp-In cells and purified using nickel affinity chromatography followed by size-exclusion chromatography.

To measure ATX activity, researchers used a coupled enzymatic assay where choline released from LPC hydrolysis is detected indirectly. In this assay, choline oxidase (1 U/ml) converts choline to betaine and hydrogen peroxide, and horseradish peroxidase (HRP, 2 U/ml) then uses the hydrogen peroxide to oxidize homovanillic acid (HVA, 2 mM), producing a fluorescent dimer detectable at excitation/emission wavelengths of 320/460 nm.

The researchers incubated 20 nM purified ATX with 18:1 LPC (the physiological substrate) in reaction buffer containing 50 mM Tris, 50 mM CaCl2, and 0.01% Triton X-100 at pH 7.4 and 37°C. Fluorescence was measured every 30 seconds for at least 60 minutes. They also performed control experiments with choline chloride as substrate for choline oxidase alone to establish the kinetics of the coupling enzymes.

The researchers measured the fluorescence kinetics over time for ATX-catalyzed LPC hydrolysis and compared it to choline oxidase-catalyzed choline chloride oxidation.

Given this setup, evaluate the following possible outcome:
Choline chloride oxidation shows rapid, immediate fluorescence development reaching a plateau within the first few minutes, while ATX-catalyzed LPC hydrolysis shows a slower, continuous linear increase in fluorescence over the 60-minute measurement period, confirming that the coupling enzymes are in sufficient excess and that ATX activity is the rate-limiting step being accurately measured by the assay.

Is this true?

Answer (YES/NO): NO